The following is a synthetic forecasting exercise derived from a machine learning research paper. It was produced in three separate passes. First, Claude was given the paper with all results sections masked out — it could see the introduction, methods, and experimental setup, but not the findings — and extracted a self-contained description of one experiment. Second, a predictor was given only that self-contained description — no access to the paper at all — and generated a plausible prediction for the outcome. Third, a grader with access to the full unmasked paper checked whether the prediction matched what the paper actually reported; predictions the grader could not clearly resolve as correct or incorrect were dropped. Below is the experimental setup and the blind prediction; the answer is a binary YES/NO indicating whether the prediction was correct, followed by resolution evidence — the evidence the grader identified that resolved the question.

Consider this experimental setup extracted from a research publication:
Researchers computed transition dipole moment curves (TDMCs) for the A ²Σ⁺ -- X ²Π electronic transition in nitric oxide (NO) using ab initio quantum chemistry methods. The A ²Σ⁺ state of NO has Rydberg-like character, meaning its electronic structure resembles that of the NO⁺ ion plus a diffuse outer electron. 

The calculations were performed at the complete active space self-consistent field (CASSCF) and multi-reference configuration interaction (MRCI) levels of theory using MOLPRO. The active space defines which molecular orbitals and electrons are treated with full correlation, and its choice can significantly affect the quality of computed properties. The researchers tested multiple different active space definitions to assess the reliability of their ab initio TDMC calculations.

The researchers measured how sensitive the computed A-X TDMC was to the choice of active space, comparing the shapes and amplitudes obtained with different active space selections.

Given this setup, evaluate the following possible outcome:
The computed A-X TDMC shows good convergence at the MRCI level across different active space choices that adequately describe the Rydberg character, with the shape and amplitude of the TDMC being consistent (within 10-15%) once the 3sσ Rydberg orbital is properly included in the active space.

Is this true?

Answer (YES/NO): NO